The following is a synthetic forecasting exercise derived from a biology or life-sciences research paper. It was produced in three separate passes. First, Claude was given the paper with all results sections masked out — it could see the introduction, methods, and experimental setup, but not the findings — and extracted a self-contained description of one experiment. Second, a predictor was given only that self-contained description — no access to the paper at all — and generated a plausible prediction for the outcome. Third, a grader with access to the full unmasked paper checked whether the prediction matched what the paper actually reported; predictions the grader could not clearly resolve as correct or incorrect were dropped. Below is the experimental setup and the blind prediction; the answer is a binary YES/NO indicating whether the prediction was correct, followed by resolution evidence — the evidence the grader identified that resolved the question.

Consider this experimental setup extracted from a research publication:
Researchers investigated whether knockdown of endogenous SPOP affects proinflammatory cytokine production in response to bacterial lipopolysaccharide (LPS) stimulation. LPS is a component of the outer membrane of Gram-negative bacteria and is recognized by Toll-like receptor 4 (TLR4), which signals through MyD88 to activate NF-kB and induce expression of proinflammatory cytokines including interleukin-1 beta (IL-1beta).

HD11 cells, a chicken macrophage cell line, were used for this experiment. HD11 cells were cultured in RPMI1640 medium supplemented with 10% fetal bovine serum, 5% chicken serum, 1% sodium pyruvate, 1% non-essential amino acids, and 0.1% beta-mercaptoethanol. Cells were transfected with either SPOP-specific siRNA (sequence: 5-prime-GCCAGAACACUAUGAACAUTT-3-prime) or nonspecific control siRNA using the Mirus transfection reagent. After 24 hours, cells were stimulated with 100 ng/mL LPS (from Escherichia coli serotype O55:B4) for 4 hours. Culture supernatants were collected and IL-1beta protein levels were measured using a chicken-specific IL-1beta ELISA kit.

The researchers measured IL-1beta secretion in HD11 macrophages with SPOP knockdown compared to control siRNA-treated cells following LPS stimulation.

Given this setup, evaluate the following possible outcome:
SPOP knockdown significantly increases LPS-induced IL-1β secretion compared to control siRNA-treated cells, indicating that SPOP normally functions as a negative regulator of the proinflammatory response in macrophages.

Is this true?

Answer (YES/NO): YES